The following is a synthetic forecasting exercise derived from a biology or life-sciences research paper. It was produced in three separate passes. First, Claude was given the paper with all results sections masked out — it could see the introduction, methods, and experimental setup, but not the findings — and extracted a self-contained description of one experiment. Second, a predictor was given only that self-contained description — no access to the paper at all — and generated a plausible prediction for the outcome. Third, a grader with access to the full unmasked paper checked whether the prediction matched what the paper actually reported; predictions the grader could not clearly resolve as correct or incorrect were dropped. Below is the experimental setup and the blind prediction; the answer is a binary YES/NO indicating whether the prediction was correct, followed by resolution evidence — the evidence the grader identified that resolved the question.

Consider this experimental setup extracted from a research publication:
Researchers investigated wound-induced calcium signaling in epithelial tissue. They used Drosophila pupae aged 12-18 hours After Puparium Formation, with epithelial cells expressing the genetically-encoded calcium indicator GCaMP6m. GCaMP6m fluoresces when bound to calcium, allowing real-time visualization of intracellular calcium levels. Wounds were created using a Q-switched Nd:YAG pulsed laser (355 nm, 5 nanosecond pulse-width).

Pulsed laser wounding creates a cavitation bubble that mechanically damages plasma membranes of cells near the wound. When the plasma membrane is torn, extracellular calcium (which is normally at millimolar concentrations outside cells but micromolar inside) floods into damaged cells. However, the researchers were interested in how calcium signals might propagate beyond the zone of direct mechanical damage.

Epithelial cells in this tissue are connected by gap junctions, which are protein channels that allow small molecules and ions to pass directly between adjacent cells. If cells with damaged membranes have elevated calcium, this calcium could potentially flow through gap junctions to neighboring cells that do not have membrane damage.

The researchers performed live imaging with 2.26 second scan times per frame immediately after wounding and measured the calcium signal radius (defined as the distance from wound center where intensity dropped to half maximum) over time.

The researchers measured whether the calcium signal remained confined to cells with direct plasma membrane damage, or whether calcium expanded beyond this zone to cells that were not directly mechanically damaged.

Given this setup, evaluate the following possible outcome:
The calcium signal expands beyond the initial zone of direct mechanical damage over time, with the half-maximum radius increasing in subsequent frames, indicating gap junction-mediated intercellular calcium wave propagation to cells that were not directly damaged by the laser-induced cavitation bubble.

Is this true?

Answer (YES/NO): YES